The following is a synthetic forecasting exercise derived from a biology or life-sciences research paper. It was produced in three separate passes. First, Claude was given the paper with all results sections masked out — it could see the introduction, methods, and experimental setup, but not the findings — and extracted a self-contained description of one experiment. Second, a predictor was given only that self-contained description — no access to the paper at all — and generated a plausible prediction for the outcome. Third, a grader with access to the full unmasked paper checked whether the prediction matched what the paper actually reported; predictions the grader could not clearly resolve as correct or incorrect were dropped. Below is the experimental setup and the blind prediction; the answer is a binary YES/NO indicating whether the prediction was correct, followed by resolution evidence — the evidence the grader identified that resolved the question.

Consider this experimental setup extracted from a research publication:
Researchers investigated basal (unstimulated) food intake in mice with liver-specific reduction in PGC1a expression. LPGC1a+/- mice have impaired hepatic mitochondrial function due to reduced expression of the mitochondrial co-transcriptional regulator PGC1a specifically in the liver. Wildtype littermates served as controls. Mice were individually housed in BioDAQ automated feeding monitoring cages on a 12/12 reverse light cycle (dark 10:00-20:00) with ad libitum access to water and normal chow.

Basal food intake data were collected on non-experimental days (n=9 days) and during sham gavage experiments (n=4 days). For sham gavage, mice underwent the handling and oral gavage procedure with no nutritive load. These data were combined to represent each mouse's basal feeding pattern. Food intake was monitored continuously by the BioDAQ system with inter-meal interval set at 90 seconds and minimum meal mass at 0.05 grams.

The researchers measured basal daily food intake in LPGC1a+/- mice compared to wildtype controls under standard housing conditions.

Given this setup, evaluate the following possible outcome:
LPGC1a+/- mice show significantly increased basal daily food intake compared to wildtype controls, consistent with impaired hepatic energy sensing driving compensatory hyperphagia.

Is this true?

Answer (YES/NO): NO